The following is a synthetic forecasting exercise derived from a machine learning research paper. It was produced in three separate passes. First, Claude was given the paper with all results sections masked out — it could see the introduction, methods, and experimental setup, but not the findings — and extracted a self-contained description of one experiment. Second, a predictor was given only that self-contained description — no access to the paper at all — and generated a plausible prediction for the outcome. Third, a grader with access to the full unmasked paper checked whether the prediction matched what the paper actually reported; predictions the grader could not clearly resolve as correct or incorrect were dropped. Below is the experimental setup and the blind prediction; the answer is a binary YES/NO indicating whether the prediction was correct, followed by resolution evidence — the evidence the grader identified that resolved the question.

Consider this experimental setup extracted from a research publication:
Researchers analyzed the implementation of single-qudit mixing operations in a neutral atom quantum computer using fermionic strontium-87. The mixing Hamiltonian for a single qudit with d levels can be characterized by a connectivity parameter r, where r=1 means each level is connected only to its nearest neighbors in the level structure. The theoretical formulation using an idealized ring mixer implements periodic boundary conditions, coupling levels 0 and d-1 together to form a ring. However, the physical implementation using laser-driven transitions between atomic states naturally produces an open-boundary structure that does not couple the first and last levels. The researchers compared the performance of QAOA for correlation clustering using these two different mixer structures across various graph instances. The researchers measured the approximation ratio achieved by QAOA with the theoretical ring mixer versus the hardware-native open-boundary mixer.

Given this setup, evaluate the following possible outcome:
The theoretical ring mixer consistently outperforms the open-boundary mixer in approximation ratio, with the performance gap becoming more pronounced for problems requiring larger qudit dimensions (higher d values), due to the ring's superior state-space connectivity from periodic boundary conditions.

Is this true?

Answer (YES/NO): NO